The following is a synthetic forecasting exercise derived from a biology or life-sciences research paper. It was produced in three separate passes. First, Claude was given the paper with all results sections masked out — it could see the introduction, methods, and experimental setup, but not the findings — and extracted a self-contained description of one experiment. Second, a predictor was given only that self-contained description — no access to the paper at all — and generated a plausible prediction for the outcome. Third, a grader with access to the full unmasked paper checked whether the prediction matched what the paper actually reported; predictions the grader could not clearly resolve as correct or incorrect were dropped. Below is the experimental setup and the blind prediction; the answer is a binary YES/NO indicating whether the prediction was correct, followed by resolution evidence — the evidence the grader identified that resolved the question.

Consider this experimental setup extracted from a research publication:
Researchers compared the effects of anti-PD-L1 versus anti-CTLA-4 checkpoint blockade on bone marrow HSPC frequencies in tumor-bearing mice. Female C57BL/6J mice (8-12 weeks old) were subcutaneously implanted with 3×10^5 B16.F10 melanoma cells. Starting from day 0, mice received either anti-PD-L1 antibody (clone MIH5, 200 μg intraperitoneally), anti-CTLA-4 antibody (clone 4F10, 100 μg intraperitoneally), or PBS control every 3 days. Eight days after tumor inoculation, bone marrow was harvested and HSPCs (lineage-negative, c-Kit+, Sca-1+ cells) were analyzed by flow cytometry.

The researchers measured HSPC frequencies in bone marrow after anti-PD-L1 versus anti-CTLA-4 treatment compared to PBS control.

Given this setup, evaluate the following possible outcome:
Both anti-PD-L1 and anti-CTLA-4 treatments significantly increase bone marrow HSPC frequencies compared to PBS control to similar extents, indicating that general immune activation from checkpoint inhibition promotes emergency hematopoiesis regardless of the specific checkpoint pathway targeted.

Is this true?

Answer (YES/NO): NO